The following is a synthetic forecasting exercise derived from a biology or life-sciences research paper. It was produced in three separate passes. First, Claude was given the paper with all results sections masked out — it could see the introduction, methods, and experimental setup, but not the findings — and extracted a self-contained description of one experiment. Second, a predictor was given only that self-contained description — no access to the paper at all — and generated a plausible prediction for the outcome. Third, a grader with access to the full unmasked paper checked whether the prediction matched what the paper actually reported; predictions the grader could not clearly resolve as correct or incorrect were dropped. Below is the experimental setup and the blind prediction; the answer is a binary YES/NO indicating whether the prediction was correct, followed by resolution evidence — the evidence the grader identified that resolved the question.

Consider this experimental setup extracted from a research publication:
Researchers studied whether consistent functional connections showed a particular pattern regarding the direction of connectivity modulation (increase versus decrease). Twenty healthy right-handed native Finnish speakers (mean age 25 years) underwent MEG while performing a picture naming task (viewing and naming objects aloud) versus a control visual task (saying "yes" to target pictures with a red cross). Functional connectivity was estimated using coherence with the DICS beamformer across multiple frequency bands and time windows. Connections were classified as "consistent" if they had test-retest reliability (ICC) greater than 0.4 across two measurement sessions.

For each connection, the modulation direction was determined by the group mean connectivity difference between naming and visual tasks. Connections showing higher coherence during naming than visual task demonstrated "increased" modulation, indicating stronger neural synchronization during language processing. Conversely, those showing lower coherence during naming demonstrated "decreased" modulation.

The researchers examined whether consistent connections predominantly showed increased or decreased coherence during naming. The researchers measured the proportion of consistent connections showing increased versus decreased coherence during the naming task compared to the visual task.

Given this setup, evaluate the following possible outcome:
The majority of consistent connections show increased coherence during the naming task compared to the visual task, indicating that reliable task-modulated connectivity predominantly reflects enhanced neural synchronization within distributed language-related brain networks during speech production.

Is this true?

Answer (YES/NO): NO